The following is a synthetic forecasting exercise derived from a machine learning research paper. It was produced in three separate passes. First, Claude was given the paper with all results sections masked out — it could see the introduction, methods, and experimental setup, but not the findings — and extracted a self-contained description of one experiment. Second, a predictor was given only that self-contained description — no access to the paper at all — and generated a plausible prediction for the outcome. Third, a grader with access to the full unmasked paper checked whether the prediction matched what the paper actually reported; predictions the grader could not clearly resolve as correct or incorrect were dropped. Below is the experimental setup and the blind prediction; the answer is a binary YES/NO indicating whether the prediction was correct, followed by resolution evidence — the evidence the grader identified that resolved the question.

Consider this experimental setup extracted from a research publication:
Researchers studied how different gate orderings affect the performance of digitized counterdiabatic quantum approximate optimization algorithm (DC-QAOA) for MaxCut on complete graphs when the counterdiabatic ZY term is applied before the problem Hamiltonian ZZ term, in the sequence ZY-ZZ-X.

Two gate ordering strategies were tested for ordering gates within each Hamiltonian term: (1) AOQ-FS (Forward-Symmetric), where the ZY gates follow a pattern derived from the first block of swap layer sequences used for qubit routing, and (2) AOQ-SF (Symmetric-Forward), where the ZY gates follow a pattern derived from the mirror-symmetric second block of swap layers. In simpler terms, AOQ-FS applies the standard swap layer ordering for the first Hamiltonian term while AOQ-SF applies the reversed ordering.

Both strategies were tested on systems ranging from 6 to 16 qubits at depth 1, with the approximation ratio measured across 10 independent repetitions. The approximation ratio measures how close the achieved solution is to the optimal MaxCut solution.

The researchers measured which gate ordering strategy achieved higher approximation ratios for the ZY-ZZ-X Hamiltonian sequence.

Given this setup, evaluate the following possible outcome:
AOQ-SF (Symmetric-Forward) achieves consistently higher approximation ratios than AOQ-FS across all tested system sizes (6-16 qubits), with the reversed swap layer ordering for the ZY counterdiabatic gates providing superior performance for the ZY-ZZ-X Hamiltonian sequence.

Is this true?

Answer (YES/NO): NO